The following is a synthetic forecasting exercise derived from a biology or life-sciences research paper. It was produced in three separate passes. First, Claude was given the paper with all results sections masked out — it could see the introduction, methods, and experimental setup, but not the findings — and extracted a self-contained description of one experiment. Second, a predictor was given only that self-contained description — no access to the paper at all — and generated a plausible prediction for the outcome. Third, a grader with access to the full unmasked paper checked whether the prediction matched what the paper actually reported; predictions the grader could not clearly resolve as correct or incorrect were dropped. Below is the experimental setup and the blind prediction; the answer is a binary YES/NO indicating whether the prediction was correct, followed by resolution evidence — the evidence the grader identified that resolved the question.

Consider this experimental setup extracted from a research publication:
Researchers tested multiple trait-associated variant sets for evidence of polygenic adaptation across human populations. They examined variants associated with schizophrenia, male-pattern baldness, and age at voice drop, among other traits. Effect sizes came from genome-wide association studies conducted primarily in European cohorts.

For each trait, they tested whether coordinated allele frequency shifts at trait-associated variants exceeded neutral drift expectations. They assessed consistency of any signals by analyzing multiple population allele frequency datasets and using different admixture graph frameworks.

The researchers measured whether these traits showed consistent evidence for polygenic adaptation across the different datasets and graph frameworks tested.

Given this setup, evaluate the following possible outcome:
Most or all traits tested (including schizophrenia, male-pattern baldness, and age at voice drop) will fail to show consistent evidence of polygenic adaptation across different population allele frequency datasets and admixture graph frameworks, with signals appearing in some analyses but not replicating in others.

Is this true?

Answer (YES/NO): NO